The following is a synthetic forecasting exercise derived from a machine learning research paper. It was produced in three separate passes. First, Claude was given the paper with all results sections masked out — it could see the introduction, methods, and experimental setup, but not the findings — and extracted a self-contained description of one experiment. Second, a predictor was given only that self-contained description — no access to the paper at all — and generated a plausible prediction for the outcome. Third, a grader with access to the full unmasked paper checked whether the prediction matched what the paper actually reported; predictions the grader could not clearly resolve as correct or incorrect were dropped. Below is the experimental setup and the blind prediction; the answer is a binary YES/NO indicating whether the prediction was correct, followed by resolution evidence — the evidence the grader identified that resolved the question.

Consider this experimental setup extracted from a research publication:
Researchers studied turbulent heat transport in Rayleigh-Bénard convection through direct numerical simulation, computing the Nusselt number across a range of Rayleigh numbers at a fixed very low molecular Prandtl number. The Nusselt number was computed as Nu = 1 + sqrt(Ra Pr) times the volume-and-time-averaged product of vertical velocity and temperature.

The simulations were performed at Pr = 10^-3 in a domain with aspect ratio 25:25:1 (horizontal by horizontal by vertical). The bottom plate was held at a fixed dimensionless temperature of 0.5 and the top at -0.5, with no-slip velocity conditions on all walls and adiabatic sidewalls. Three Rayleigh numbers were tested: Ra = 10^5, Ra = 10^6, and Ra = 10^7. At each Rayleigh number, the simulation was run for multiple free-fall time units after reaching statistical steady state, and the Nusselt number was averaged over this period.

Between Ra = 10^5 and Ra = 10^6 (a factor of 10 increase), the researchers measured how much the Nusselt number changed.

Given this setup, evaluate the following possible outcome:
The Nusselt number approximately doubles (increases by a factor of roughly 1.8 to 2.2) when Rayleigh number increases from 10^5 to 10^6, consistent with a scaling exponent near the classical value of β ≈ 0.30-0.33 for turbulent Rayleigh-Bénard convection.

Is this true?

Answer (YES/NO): YES